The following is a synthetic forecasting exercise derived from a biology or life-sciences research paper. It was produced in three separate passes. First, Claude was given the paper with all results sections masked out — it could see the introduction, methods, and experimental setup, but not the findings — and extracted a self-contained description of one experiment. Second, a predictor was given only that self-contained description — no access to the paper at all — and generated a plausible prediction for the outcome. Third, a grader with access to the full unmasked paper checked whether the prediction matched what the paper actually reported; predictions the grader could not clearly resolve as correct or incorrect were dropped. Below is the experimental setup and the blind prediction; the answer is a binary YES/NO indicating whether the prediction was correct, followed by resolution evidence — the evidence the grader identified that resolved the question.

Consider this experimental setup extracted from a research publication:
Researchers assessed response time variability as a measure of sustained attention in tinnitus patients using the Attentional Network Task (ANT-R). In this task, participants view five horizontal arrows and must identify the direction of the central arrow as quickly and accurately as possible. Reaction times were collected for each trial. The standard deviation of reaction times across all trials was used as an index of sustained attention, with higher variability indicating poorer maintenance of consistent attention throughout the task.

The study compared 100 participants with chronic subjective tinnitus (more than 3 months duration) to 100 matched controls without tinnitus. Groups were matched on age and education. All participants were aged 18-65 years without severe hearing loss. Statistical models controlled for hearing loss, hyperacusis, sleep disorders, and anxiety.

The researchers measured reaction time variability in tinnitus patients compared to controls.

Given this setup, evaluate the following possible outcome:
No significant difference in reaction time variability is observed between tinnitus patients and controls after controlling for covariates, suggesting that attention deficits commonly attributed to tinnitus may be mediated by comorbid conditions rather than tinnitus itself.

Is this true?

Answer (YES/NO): NO